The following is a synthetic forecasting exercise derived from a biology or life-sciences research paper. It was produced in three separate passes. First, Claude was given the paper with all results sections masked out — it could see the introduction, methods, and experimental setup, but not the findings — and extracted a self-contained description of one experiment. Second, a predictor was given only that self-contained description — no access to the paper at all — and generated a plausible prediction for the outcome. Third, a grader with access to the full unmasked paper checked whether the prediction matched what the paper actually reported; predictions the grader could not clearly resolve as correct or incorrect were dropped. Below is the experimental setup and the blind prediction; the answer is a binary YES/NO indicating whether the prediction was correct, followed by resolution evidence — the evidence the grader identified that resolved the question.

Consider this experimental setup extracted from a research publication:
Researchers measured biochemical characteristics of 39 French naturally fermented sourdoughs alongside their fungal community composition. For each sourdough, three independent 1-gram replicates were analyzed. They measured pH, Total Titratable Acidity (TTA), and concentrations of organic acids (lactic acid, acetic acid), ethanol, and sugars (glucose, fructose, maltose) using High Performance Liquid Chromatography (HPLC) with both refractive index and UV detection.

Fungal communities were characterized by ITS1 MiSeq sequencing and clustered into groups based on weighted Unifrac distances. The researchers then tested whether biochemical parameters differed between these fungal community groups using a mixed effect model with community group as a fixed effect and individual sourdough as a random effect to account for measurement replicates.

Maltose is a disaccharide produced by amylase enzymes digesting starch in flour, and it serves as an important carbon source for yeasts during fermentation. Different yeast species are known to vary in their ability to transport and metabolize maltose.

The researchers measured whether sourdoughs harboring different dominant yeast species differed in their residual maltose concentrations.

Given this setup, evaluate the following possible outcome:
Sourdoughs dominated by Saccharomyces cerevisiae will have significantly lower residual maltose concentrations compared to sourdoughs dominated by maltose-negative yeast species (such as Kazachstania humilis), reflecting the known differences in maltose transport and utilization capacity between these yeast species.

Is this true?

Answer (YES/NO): NO